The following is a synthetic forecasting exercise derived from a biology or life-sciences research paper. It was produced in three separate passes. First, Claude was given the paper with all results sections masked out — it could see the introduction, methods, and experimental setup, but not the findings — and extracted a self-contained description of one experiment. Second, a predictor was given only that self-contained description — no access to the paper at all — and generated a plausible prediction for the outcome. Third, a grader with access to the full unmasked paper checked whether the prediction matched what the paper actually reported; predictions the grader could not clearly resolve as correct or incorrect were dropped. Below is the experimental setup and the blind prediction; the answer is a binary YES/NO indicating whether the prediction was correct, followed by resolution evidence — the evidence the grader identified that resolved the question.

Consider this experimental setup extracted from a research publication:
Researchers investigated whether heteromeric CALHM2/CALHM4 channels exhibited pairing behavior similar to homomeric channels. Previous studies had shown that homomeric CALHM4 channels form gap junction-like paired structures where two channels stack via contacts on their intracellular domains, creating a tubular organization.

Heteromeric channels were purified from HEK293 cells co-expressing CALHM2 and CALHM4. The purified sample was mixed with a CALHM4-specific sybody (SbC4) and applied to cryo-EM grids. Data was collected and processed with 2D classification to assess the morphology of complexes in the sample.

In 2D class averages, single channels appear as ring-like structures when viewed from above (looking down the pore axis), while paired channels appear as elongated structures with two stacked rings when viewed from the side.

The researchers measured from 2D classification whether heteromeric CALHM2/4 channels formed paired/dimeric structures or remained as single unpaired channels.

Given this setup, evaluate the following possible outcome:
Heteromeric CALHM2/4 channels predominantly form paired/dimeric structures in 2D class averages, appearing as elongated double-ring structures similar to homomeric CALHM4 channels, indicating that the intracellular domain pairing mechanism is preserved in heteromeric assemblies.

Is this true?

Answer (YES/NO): NO